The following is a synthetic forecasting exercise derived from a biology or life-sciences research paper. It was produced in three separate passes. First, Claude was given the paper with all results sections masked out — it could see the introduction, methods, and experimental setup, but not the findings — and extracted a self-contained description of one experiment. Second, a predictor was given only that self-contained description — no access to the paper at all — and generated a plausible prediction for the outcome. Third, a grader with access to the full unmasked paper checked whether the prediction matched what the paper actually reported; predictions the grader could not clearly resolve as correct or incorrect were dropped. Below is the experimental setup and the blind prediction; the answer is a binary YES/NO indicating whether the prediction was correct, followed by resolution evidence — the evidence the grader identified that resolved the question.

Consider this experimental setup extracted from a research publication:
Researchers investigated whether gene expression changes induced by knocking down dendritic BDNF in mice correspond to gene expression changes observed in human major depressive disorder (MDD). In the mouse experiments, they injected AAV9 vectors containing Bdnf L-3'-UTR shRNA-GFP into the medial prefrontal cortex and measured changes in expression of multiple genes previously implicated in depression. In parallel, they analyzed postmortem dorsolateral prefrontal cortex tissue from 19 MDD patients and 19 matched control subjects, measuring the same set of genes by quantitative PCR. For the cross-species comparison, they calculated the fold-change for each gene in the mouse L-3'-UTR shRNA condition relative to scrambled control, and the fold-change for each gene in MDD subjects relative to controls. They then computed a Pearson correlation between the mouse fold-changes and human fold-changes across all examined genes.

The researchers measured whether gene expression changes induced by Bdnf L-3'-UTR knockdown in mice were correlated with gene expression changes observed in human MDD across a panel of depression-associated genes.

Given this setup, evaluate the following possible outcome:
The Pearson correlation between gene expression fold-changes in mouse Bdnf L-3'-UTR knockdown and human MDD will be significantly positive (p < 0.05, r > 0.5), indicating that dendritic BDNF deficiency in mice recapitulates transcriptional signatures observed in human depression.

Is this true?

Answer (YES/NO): NO